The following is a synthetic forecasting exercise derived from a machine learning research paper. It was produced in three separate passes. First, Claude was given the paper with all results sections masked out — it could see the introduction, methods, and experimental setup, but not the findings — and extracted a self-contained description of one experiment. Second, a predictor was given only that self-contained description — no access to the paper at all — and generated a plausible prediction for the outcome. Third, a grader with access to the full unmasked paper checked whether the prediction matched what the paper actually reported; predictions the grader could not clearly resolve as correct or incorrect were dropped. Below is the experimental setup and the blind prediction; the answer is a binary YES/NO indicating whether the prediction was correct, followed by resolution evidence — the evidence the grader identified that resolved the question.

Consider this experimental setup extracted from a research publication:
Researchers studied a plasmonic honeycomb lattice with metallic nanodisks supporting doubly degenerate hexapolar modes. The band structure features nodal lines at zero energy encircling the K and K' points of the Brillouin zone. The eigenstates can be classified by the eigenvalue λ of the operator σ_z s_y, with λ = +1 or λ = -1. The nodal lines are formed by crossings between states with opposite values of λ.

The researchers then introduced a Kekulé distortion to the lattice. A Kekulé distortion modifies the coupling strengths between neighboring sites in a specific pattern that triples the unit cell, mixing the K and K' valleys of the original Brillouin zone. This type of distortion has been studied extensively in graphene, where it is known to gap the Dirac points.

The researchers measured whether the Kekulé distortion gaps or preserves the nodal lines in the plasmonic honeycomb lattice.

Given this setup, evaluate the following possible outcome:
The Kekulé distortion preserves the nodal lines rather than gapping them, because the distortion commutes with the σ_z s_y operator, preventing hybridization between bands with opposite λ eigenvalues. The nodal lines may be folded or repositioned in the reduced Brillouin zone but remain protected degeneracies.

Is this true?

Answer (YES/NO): NO